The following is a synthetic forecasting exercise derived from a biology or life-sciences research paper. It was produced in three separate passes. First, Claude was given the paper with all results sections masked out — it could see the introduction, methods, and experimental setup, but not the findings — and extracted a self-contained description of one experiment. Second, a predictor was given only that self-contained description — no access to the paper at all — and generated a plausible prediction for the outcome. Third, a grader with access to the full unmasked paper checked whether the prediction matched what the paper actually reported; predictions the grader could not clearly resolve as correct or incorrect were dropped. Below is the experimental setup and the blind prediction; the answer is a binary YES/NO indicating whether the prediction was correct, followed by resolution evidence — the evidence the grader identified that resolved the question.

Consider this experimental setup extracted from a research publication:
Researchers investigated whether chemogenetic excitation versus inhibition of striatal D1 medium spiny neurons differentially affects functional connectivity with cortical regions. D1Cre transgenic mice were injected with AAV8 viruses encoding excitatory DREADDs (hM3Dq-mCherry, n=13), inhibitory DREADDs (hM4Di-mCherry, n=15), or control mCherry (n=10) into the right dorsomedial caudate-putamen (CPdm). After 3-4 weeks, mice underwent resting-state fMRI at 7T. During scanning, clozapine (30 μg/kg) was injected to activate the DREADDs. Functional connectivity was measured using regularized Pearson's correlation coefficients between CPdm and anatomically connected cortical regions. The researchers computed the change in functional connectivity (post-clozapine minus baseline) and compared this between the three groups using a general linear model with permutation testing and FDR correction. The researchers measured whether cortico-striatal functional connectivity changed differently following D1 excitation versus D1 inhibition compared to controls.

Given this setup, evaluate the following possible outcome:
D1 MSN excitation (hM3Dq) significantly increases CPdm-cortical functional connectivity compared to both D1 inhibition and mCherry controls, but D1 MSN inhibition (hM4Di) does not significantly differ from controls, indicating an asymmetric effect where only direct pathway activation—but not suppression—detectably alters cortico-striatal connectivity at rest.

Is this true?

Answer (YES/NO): NO